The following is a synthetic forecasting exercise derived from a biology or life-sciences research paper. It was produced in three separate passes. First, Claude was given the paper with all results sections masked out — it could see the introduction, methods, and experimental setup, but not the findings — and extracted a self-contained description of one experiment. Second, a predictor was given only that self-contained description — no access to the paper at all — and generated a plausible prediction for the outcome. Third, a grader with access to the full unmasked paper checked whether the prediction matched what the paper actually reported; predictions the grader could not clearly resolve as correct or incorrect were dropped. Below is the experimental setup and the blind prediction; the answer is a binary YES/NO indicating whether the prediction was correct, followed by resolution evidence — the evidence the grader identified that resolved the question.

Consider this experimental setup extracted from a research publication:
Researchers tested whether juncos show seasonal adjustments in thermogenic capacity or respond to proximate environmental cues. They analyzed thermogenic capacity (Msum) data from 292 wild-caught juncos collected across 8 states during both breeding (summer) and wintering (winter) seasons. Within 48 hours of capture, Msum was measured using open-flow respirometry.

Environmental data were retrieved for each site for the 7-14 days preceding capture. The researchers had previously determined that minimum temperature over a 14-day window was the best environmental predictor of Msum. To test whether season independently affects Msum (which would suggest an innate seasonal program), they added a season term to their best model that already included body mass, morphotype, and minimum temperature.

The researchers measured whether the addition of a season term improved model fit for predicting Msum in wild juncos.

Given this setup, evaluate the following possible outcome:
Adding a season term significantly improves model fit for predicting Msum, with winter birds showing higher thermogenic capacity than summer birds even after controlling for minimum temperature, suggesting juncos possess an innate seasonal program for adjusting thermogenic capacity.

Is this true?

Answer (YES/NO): NO